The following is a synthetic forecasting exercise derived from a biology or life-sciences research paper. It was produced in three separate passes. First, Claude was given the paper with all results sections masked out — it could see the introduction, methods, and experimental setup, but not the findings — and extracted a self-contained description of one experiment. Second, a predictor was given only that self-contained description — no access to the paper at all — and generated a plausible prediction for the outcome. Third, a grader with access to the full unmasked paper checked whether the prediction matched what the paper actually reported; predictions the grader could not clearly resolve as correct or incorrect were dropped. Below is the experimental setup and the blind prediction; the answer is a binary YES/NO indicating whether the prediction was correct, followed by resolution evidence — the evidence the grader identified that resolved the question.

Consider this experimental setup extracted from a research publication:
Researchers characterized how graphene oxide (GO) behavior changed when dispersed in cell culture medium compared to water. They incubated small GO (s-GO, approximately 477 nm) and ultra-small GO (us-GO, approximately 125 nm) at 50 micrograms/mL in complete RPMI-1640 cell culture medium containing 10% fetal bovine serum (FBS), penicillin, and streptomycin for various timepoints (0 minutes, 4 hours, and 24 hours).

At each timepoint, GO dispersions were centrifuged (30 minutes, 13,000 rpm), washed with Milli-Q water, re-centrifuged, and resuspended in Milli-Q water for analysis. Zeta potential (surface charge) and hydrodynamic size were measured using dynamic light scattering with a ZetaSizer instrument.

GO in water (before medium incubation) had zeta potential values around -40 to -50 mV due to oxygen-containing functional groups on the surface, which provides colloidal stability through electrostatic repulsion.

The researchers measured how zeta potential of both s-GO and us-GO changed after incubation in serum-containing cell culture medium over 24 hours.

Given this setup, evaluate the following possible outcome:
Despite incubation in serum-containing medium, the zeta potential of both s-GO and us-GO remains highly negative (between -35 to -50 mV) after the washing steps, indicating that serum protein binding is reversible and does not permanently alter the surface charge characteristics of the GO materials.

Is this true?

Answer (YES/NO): NO